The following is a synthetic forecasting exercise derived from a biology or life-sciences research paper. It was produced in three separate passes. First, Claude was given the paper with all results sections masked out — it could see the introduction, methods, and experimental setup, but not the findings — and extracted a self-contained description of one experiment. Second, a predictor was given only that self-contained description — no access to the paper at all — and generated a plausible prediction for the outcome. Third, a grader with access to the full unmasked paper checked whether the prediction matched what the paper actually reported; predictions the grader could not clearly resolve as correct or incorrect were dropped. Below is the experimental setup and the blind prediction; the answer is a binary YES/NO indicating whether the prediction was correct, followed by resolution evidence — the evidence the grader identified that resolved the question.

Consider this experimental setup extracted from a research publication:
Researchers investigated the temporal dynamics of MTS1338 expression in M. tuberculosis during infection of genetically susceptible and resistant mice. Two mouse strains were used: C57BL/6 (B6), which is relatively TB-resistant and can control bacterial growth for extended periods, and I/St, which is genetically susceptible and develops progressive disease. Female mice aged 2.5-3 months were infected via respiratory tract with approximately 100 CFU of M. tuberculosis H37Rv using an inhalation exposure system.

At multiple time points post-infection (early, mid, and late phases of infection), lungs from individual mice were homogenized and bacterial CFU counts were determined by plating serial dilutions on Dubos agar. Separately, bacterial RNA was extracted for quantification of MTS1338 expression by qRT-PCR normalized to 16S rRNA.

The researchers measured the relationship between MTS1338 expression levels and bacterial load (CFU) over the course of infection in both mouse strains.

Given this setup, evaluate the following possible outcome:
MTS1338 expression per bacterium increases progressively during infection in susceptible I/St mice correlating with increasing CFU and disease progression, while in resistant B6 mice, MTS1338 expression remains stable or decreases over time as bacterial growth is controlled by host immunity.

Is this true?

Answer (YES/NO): NO